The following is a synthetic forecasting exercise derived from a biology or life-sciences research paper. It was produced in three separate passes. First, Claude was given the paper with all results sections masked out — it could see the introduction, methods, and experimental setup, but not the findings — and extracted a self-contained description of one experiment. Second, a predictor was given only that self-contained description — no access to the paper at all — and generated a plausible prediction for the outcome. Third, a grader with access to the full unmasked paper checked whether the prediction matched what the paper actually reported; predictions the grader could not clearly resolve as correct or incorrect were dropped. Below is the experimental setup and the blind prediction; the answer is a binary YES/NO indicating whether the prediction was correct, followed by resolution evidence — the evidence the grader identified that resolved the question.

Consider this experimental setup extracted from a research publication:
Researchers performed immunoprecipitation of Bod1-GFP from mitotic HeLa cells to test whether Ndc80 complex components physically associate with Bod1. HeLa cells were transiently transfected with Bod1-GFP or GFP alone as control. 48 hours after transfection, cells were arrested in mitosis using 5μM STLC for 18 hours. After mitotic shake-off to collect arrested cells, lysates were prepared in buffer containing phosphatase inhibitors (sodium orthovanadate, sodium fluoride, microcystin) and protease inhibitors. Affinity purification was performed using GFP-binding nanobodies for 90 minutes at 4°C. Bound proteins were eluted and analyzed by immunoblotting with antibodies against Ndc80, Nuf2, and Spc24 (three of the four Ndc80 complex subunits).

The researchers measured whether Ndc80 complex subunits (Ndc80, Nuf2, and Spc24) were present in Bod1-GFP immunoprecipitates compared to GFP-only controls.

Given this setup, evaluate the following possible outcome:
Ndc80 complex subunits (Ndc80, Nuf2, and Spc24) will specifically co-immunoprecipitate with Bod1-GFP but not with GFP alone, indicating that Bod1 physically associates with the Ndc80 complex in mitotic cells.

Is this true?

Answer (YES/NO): YES